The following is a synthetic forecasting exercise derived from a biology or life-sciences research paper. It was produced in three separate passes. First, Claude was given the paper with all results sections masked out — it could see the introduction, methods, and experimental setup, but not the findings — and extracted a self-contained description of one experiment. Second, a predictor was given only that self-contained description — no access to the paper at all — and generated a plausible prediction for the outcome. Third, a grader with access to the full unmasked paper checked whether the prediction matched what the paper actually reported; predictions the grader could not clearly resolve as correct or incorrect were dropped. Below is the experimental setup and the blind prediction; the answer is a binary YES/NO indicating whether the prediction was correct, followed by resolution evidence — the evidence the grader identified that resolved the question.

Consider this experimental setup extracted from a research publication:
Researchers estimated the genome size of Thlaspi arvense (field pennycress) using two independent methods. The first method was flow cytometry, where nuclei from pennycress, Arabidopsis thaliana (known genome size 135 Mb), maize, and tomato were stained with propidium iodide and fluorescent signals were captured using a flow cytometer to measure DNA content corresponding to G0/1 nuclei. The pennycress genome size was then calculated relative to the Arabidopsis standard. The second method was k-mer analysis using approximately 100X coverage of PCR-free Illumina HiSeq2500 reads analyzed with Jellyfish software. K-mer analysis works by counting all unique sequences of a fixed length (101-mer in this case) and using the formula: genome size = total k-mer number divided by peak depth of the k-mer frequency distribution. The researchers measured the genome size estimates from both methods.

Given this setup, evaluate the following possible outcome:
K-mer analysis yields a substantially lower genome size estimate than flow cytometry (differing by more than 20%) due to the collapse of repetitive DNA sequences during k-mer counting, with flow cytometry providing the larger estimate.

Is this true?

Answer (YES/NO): NO